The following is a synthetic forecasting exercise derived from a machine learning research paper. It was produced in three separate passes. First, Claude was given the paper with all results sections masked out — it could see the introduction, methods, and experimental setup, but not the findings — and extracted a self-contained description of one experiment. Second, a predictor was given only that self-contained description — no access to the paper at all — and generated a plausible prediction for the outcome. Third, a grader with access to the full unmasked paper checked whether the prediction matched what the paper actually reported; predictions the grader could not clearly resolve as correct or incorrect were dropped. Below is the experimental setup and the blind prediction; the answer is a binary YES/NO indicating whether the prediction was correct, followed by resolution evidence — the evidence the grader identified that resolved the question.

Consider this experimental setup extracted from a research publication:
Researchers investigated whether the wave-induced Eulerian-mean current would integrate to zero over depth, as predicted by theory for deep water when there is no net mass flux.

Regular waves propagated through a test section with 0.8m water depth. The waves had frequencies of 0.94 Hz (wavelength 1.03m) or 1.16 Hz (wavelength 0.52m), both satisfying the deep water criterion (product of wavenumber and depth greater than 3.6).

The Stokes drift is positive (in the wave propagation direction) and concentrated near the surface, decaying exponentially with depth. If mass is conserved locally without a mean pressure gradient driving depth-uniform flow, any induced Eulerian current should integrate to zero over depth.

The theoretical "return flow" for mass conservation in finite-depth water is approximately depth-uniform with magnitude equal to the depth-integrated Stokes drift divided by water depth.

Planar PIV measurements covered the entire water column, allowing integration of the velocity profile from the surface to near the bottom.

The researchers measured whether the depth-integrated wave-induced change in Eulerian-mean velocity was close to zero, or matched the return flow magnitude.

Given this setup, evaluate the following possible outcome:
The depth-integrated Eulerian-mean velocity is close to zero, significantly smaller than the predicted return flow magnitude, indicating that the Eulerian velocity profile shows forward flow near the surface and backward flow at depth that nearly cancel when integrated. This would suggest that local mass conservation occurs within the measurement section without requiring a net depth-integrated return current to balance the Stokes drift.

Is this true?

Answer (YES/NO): NO